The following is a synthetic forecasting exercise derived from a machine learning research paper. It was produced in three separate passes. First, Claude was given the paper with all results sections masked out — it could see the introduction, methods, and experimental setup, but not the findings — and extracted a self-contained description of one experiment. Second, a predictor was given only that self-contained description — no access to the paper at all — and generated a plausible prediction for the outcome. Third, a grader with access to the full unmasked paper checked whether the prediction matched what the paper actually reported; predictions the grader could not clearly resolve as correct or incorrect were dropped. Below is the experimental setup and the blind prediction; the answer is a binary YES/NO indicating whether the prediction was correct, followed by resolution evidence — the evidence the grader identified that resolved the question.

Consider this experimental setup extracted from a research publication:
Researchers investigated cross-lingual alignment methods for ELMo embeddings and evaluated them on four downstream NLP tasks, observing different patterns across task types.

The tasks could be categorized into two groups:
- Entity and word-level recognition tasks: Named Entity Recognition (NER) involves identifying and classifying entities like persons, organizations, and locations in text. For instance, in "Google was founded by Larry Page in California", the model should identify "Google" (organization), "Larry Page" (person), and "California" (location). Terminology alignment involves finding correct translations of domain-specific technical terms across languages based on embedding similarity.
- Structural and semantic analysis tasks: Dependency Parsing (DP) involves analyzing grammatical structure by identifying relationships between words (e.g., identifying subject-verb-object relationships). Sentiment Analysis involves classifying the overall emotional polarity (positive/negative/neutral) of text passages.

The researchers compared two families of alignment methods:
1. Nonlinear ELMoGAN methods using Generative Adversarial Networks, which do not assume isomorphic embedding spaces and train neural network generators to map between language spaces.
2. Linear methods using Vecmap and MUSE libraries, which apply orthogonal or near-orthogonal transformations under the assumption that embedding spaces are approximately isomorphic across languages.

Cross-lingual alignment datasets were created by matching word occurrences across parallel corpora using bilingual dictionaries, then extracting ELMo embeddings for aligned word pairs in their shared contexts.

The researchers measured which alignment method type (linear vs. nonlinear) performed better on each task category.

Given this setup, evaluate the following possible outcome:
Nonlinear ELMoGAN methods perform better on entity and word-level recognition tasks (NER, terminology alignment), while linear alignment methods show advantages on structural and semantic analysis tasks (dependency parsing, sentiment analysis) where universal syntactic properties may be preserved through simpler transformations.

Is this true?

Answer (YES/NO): YES